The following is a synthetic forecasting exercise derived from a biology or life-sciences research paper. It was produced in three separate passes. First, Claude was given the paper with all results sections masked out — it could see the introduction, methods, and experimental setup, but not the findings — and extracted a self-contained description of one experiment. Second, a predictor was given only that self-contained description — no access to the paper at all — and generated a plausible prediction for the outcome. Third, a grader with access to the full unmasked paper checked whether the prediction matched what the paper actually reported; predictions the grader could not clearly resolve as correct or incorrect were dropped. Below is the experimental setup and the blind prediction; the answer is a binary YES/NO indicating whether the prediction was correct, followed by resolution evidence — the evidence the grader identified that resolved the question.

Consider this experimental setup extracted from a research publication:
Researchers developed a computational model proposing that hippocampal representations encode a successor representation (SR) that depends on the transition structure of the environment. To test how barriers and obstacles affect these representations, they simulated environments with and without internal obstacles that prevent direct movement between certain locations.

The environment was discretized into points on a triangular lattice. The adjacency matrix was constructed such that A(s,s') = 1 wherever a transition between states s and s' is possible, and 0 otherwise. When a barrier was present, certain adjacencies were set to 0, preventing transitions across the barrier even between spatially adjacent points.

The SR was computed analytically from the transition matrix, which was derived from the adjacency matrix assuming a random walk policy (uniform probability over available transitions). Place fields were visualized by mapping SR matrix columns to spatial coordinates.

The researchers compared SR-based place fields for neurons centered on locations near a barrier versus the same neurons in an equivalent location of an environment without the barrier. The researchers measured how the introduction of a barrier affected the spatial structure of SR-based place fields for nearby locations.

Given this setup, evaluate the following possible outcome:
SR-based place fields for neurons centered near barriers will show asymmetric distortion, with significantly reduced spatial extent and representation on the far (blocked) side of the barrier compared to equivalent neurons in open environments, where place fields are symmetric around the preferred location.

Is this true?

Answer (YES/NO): YES